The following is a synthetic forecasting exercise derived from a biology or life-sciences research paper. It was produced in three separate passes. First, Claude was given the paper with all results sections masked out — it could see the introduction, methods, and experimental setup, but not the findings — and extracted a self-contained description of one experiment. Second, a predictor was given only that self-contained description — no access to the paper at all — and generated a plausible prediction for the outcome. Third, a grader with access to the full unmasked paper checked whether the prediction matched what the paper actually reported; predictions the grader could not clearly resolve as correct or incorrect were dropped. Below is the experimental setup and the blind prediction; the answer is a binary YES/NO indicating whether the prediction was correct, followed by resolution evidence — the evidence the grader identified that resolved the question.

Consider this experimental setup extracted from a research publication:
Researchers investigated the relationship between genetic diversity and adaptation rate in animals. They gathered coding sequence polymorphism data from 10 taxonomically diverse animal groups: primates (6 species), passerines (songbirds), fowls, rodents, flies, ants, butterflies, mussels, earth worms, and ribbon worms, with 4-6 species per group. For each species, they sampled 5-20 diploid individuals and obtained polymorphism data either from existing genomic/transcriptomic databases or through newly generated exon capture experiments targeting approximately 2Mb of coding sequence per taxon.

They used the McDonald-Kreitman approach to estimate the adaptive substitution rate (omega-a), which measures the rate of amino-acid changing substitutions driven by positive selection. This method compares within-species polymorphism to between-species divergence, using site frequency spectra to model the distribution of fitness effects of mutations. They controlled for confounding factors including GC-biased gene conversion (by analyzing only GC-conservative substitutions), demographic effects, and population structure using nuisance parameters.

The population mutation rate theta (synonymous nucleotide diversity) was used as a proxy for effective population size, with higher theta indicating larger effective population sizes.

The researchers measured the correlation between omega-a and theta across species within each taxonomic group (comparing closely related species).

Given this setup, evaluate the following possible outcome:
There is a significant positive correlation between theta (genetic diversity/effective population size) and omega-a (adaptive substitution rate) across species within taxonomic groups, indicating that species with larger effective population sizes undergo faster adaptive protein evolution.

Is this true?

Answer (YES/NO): YES